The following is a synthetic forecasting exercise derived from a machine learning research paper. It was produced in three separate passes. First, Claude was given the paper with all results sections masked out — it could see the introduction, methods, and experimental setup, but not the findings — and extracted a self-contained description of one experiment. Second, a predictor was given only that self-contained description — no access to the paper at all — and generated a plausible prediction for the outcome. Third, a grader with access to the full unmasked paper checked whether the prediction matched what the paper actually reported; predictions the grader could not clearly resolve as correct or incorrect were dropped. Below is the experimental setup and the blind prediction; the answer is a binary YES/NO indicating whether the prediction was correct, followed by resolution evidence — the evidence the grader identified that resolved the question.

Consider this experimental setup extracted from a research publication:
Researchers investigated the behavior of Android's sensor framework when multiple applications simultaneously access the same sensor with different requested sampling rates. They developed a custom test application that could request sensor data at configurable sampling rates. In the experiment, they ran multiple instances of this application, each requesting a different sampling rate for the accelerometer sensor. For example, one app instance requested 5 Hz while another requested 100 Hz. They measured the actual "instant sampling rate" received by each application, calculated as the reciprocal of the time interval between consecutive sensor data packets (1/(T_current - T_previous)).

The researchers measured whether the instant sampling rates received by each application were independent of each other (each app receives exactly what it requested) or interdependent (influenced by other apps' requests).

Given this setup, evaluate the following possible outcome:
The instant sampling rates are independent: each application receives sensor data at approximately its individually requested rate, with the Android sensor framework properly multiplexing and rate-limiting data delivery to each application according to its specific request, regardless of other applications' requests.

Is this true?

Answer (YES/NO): NO